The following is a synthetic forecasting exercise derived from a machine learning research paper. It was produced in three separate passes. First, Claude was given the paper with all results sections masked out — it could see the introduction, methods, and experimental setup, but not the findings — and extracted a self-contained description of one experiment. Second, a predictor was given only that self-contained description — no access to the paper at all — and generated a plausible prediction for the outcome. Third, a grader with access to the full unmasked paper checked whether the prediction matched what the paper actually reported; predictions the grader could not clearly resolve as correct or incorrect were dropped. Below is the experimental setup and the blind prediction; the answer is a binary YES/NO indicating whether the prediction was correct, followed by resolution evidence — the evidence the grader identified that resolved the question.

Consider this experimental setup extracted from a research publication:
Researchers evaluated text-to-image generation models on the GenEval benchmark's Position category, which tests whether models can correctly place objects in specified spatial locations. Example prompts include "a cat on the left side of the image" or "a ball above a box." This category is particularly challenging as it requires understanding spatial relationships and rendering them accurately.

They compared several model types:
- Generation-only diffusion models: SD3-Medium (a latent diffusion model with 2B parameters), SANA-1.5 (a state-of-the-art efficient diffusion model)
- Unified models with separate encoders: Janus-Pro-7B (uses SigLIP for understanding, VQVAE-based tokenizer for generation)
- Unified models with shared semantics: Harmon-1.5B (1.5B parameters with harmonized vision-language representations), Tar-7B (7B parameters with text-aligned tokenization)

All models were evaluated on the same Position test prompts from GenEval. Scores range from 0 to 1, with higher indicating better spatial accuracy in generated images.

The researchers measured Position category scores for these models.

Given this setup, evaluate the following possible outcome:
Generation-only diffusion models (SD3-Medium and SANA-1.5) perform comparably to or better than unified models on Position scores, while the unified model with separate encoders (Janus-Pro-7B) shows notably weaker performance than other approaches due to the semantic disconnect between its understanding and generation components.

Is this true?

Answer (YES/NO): NO